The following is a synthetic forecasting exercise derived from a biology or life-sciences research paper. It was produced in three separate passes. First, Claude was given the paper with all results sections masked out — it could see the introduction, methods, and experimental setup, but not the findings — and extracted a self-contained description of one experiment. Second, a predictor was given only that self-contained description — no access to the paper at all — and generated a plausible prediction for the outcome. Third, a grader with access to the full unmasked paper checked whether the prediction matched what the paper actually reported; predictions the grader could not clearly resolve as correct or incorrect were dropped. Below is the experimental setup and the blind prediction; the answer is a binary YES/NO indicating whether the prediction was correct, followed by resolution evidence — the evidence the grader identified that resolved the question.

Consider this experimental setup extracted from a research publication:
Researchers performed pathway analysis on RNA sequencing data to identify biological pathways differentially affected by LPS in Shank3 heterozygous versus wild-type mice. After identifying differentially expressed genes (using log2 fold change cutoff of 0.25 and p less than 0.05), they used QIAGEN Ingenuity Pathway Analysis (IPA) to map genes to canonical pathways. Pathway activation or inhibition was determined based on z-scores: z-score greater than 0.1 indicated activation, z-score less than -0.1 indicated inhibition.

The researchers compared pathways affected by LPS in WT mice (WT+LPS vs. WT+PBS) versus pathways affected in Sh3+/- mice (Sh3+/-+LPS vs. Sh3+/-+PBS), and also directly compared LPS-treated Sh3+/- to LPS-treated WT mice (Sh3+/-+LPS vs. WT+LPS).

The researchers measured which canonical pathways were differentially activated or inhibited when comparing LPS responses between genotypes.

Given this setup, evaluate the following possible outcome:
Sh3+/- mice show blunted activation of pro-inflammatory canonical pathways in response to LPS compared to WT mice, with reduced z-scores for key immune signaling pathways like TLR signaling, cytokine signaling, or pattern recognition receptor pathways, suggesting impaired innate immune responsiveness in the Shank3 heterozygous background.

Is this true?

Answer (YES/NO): NO